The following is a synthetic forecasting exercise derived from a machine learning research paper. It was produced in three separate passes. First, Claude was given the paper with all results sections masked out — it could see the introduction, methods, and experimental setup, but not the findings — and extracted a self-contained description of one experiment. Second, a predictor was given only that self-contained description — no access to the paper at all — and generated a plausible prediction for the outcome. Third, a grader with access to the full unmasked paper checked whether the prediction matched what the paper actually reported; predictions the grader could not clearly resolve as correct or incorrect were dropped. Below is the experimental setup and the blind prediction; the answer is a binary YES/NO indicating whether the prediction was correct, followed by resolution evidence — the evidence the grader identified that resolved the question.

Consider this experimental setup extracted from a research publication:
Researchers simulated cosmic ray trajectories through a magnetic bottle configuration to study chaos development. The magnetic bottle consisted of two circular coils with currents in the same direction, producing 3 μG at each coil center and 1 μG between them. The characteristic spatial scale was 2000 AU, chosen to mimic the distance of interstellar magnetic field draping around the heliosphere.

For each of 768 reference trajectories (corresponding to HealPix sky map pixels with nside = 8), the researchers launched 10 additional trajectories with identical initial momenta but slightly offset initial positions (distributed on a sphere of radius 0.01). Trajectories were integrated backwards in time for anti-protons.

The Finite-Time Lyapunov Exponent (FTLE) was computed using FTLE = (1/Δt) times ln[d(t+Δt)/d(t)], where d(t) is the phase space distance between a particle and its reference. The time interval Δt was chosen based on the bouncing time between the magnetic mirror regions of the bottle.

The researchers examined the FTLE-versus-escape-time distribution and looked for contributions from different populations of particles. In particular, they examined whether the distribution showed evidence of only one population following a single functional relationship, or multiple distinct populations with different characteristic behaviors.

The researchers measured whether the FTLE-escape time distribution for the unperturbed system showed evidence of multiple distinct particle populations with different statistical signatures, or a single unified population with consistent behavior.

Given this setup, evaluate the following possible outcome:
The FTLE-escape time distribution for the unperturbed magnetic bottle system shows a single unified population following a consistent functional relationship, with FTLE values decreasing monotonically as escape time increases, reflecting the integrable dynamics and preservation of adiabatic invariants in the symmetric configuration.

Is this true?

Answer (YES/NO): NO